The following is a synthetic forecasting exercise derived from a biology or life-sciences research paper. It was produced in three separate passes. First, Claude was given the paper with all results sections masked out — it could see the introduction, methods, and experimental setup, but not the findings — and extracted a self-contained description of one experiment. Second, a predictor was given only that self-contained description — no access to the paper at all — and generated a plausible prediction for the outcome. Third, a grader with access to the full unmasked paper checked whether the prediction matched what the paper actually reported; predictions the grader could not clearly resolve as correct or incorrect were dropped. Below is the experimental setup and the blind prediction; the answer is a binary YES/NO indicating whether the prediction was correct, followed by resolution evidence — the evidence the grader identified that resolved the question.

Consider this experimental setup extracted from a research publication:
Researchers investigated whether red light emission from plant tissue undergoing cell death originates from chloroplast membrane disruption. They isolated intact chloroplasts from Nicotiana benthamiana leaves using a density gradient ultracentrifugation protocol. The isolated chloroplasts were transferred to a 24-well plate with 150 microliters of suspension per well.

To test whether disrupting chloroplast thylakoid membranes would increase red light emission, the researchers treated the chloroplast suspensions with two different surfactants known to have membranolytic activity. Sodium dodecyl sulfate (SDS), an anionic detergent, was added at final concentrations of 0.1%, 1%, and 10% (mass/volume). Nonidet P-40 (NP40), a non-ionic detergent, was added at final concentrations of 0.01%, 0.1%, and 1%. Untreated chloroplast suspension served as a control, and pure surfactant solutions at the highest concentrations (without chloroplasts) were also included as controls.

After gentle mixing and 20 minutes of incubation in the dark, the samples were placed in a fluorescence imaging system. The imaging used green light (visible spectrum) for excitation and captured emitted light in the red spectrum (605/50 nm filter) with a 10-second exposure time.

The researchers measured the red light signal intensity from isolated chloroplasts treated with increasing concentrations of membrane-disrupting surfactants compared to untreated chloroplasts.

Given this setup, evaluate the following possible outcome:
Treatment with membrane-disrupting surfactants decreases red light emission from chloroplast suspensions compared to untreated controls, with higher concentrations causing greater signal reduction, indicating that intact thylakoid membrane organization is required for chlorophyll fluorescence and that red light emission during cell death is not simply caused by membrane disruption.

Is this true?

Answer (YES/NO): NO